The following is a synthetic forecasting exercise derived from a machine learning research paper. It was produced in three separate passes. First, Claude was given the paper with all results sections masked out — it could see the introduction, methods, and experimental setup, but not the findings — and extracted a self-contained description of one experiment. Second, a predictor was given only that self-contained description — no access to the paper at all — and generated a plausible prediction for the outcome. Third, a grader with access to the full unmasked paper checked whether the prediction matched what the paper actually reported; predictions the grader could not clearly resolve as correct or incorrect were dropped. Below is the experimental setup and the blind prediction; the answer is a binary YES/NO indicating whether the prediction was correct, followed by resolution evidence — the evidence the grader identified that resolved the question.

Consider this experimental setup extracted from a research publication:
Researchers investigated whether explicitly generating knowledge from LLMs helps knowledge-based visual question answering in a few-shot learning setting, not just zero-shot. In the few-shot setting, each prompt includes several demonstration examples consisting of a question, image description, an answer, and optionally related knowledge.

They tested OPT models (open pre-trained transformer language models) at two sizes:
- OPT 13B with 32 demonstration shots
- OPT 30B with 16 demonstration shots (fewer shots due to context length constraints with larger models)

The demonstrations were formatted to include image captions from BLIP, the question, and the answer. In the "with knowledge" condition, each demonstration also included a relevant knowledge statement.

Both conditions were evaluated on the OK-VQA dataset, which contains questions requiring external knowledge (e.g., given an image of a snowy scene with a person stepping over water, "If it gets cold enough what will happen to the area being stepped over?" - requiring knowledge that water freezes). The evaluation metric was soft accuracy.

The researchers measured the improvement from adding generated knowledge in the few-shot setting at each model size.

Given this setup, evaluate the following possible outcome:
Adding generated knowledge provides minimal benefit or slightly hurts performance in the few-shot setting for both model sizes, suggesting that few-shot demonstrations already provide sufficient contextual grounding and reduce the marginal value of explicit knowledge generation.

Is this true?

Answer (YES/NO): NO